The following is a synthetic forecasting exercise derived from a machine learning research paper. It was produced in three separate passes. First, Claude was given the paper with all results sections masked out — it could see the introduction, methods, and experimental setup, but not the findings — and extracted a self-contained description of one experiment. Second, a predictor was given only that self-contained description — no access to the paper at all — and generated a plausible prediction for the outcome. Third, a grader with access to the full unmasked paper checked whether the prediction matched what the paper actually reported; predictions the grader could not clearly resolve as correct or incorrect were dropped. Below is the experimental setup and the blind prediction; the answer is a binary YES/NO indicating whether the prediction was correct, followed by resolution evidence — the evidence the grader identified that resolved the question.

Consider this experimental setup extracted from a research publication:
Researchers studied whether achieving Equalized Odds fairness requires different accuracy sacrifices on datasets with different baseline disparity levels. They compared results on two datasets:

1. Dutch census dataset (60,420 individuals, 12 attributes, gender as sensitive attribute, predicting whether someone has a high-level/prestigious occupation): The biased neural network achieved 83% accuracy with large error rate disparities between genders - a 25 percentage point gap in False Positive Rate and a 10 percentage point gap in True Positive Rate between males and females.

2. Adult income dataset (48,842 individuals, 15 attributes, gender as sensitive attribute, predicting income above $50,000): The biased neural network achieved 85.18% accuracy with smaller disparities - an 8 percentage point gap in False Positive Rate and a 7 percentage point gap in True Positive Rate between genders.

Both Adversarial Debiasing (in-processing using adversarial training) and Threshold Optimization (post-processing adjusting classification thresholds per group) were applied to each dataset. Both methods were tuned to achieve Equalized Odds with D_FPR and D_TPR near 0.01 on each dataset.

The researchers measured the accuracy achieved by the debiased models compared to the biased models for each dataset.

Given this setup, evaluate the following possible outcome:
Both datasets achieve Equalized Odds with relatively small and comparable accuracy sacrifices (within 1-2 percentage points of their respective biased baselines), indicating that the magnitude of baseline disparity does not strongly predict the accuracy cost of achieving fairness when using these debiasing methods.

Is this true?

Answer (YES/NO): NO